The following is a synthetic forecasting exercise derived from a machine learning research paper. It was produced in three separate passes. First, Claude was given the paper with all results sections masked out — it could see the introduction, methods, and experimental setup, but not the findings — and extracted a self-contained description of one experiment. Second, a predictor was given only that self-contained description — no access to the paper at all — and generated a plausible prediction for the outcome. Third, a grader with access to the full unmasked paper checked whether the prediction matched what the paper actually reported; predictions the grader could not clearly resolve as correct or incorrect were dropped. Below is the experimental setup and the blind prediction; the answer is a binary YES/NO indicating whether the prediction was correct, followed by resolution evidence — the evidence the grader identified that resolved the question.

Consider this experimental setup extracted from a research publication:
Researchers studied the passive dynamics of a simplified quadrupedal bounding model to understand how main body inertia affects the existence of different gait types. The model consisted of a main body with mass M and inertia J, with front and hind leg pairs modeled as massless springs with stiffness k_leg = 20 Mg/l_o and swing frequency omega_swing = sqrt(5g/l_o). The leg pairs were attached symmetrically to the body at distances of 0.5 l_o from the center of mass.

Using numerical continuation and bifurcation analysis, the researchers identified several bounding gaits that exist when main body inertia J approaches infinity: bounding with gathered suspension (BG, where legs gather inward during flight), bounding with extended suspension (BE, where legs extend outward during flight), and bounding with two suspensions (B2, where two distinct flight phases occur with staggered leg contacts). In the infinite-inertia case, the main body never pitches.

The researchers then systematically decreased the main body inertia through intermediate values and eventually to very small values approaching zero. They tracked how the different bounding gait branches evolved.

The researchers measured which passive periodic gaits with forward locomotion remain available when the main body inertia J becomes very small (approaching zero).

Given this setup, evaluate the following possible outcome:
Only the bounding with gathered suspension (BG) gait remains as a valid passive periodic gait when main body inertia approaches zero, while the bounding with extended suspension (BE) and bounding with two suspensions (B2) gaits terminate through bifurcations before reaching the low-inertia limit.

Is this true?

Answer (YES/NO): NO